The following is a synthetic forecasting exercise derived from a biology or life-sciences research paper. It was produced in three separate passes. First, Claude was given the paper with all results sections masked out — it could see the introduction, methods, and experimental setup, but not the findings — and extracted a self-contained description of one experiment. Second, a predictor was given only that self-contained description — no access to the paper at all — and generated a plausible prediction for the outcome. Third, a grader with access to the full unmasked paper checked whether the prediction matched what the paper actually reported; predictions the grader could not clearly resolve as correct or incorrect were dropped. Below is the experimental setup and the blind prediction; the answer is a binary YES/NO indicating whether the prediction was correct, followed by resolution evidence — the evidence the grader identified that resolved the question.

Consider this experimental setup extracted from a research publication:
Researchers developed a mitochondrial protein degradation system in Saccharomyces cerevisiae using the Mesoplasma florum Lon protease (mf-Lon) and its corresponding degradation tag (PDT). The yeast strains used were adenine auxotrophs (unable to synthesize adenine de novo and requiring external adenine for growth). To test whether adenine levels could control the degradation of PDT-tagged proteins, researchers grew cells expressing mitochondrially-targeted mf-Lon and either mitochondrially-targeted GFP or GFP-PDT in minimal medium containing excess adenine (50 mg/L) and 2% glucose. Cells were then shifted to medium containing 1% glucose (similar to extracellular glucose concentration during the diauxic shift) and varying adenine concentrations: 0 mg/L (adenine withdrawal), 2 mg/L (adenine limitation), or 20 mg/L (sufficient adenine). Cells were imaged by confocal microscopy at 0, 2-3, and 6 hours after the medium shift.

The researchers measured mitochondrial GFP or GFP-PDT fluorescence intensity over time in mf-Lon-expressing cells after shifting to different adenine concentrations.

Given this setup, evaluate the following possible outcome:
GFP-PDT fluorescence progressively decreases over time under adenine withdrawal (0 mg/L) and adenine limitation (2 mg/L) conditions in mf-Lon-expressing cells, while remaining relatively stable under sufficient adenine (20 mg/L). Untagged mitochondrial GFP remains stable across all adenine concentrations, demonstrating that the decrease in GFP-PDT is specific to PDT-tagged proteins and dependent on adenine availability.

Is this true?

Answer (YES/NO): NO